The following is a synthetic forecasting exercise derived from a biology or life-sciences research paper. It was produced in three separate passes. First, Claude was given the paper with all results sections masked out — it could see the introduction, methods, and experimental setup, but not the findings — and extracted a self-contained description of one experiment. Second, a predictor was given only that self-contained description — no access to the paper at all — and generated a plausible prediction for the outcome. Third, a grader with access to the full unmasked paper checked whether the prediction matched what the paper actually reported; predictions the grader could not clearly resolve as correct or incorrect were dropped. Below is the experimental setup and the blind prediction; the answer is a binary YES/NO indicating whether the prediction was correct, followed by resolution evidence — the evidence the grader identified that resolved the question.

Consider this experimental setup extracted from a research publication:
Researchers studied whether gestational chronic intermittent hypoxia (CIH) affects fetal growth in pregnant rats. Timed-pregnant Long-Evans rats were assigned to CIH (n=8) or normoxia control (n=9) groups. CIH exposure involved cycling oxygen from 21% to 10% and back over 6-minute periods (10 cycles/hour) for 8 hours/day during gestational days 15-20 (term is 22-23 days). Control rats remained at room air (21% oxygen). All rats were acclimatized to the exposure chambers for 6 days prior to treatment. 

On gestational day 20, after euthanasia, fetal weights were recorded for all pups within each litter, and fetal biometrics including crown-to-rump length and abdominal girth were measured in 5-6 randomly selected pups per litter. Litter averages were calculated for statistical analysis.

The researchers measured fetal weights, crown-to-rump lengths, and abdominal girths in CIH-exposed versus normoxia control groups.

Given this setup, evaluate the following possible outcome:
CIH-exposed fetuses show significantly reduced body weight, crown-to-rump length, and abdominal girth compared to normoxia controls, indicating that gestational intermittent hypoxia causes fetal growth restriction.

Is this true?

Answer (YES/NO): NO